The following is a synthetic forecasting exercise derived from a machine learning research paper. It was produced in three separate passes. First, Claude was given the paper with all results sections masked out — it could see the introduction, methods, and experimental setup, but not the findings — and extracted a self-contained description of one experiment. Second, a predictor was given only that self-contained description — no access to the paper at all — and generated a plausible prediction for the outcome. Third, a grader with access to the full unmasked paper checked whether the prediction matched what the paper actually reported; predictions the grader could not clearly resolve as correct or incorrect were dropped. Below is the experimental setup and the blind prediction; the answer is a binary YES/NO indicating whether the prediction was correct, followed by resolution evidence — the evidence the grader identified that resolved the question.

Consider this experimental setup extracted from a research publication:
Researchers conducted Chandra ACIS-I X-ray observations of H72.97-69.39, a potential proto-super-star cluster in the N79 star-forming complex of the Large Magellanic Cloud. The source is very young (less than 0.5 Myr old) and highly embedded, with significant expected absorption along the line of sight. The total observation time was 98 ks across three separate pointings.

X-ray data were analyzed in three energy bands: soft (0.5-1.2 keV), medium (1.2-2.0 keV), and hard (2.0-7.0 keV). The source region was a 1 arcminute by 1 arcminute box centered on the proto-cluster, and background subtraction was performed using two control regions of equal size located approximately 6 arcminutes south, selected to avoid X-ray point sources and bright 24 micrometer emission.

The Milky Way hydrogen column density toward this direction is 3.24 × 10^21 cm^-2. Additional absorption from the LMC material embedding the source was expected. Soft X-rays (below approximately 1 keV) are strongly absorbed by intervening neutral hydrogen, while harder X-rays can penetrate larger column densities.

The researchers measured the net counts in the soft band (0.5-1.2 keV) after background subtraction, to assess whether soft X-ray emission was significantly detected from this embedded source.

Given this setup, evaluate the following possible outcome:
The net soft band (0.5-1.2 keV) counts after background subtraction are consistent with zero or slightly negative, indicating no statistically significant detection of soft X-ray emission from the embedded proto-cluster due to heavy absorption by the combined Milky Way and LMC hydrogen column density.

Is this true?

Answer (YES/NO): YES